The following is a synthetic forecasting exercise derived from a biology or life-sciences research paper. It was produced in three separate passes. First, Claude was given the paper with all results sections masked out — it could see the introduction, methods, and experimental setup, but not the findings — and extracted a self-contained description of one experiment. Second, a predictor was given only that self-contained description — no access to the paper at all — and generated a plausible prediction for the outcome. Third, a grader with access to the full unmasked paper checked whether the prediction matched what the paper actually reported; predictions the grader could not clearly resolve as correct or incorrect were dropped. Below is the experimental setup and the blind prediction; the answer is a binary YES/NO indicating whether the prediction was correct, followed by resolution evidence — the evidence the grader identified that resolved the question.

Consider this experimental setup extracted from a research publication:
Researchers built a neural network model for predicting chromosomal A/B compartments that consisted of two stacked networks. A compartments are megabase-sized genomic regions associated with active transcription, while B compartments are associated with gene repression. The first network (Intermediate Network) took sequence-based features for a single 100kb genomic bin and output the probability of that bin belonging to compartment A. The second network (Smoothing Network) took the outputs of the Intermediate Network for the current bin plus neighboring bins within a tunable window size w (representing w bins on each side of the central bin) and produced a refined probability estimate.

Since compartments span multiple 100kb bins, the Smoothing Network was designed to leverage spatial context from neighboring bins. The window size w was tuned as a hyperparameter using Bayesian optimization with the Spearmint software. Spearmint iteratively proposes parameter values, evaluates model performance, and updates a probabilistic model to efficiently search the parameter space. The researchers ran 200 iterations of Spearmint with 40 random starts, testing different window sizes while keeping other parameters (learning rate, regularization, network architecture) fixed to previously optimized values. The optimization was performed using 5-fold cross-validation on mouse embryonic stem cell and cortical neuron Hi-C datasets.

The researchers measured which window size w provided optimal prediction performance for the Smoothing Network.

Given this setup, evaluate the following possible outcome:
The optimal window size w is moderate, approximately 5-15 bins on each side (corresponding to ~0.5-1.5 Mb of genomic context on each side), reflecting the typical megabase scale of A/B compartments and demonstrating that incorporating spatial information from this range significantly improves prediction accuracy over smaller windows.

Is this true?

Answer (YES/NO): YES